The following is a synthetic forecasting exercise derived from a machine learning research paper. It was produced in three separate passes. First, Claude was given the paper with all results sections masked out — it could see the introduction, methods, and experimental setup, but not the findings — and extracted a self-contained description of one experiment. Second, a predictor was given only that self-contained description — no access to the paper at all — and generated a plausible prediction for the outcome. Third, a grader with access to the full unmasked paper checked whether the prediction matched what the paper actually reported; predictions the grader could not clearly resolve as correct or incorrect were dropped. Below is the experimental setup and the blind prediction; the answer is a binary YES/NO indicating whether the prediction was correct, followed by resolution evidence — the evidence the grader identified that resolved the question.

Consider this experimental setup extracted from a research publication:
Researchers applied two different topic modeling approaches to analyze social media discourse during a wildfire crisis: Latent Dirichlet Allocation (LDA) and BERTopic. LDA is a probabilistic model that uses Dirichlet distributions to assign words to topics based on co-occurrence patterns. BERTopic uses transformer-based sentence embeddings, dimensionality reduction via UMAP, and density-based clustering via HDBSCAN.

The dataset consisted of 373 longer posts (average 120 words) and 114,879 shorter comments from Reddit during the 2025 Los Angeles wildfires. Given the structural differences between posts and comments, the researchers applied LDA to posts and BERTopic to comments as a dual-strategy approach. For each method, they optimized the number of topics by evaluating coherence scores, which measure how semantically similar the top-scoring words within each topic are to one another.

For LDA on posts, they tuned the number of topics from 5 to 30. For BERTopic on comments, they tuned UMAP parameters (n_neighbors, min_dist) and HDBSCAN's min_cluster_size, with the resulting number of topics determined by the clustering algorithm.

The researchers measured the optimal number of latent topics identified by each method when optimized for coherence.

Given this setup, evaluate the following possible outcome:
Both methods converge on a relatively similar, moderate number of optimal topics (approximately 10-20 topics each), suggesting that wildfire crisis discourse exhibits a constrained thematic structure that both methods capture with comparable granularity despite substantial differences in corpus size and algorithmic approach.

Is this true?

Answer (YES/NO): NO